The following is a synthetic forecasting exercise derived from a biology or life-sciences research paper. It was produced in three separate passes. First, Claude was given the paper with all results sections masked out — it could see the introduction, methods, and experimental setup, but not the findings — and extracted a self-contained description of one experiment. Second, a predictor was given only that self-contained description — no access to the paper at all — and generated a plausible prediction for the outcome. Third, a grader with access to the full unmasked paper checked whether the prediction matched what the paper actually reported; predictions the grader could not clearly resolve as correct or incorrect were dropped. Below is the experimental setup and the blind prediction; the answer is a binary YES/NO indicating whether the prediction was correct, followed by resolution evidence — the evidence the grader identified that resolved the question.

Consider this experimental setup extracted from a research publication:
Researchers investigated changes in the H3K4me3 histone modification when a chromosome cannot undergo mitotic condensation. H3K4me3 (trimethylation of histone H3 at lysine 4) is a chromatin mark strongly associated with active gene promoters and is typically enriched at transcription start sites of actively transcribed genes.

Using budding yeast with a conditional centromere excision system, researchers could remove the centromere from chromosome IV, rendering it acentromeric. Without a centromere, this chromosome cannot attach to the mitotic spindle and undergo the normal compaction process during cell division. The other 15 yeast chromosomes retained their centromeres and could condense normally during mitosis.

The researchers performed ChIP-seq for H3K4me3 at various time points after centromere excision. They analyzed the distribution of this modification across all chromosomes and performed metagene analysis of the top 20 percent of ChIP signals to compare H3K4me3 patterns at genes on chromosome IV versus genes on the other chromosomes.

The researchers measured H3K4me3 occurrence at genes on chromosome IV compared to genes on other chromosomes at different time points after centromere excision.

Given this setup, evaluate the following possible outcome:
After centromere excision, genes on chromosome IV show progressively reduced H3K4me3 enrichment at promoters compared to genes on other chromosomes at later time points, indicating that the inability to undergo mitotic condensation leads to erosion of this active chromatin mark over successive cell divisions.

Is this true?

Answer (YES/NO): NO